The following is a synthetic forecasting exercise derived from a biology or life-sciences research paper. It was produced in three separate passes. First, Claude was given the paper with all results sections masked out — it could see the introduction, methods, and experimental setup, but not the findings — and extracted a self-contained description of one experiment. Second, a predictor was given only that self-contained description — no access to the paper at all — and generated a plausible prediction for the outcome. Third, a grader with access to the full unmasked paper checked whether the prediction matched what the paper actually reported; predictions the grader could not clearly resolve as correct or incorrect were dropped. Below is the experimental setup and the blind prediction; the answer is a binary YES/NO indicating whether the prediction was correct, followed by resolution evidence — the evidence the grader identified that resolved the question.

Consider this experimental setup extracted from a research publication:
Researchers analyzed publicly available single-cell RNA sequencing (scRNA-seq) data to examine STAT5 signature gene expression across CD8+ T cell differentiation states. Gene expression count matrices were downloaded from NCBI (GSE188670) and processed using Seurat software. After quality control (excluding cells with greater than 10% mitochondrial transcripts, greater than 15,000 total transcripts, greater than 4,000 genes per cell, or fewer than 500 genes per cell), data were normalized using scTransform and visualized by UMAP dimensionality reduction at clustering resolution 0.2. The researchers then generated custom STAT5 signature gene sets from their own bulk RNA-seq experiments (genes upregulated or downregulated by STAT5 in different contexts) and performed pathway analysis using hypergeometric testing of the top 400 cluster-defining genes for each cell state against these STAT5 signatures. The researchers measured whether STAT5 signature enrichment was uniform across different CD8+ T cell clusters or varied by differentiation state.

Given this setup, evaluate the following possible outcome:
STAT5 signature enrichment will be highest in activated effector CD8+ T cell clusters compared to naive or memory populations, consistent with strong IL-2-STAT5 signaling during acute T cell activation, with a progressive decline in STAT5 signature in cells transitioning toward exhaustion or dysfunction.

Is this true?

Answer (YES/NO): YES